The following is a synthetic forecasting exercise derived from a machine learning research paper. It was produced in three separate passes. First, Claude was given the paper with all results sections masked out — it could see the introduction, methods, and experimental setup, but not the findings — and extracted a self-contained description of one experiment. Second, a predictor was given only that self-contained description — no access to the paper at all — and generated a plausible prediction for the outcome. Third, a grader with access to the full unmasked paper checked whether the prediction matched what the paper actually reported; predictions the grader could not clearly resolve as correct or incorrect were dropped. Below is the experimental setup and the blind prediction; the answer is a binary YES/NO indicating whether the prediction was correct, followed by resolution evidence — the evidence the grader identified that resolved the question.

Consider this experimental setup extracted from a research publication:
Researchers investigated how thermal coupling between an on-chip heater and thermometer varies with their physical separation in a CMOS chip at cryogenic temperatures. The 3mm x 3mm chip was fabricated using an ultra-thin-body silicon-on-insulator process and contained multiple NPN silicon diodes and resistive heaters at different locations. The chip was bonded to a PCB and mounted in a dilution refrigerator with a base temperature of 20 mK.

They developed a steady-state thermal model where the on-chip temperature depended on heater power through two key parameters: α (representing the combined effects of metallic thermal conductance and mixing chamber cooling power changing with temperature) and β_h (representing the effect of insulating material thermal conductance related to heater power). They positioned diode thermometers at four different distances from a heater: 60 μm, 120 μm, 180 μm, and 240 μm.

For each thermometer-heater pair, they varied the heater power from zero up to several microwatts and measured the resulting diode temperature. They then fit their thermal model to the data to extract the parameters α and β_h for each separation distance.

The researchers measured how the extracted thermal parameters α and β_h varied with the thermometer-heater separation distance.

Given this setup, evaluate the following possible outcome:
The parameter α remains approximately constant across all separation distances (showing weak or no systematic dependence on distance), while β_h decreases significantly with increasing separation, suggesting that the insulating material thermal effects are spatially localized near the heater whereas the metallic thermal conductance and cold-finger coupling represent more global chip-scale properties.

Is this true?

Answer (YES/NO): NO